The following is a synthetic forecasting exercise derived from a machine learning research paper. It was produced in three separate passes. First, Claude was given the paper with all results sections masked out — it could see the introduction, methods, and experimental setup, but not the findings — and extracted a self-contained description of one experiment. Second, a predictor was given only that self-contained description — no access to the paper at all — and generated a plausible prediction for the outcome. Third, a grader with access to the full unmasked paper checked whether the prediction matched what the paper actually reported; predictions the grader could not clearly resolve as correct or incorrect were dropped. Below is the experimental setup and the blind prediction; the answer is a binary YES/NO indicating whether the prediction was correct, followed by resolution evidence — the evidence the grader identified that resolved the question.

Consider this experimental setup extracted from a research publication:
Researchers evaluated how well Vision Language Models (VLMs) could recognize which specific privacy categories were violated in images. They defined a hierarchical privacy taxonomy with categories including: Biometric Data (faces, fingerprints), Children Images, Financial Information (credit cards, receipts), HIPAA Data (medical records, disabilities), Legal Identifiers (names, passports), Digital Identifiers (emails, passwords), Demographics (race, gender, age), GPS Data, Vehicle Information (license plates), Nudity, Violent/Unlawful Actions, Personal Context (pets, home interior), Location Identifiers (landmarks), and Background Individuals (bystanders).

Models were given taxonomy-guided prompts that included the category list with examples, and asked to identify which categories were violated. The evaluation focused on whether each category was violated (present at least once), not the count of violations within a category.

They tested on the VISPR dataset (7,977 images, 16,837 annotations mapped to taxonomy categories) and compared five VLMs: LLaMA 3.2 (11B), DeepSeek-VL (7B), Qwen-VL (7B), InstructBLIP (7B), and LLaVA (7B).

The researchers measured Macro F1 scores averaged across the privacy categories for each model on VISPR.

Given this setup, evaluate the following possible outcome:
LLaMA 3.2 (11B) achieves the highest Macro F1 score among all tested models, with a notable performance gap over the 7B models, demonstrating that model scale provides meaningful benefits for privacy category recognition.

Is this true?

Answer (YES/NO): YES